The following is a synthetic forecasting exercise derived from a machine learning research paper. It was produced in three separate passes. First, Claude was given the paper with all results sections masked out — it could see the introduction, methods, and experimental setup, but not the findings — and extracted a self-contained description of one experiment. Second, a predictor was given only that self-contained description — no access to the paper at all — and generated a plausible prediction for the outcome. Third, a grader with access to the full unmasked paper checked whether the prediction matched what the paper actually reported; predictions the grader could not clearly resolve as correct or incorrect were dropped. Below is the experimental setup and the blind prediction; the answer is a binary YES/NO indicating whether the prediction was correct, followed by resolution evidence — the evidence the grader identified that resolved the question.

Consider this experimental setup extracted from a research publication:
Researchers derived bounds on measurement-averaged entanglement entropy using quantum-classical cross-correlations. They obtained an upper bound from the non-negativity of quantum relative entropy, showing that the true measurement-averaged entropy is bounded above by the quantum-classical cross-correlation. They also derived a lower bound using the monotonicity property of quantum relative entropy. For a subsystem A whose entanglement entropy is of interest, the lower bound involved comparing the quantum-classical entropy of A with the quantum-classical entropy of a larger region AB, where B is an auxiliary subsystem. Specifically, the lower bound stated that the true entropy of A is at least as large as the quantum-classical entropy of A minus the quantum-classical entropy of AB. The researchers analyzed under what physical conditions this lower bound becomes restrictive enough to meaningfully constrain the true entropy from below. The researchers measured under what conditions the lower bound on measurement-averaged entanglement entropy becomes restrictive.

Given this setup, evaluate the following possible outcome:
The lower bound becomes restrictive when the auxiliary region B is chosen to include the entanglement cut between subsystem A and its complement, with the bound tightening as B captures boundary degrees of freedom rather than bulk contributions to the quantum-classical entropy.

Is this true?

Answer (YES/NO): NO